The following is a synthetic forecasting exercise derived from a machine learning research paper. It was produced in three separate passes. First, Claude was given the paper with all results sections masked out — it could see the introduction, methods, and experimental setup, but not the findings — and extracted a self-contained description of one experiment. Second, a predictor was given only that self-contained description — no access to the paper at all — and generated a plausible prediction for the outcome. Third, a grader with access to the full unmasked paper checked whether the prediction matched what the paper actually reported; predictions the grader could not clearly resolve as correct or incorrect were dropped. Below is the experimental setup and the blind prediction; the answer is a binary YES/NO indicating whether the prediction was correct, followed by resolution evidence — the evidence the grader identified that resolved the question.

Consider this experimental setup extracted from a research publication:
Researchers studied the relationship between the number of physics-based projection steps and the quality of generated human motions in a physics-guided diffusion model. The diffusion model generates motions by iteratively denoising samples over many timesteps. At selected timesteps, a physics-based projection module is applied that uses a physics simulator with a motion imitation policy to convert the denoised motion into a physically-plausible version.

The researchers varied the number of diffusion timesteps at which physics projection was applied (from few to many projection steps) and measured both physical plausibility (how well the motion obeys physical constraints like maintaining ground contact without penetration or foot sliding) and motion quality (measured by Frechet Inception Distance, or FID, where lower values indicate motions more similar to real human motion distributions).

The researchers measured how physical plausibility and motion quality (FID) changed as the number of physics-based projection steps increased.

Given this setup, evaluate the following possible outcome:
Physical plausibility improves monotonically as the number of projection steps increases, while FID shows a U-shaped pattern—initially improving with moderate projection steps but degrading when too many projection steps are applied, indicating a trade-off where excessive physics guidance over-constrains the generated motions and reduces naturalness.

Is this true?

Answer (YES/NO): YES